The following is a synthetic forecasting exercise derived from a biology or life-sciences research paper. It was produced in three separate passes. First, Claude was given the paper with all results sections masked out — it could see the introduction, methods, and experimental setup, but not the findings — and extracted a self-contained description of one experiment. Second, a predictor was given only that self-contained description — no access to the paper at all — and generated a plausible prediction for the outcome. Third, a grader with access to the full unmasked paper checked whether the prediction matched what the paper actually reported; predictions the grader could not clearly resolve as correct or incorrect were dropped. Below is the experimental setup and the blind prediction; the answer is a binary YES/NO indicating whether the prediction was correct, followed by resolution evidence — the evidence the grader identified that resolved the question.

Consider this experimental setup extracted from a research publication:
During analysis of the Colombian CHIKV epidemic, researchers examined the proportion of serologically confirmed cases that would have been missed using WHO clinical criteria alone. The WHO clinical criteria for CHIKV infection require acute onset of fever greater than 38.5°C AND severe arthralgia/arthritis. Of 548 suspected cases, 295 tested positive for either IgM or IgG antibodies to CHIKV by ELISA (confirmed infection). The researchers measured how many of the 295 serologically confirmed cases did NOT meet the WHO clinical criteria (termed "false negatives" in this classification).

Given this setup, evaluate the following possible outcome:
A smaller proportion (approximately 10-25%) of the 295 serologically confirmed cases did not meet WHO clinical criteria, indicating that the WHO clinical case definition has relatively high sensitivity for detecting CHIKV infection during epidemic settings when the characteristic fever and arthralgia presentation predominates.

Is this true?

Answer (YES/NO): NO